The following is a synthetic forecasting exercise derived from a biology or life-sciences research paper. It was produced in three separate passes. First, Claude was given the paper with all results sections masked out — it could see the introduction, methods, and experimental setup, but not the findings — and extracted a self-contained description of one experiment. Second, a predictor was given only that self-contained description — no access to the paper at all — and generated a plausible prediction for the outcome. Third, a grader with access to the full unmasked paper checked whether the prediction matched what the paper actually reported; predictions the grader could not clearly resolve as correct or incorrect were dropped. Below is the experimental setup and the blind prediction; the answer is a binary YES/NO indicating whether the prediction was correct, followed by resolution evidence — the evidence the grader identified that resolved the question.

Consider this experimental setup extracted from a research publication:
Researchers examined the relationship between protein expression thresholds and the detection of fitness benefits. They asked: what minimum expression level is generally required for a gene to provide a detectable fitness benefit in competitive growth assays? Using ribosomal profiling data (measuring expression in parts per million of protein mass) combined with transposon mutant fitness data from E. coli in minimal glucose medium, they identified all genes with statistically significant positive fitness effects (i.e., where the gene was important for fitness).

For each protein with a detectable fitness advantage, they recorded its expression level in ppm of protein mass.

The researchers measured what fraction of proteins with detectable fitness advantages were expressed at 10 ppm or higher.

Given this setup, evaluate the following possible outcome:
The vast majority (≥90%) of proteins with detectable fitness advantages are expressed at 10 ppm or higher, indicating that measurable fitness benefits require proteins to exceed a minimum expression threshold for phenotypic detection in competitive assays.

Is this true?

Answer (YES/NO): YES